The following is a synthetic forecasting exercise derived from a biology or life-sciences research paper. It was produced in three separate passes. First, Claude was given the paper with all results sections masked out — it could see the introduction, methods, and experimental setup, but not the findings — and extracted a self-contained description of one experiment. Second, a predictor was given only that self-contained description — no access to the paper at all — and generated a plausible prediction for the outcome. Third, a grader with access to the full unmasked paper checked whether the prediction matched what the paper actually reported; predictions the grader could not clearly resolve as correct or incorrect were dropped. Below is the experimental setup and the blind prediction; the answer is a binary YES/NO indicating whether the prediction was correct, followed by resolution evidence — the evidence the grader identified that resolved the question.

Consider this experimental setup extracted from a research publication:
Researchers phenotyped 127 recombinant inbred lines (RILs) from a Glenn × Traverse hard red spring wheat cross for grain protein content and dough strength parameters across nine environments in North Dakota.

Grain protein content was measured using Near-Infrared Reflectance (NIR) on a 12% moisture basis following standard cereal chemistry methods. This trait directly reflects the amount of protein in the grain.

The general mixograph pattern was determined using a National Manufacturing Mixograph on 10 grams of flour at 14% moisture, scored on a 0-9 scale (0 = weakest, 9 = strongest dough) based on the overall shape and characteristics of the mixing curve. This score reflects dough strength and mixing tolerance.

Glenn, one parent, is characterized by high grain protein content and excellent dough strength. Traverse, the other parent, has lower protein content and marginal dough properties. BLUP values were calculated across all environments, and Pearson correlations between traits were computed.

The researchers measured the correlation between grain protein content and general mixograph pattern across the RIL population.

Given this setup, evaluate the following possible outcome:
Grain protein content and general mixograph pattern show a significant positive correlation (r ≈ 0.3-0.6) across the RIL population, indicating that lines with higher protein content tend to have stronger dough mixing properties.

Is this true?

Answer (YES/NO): NO